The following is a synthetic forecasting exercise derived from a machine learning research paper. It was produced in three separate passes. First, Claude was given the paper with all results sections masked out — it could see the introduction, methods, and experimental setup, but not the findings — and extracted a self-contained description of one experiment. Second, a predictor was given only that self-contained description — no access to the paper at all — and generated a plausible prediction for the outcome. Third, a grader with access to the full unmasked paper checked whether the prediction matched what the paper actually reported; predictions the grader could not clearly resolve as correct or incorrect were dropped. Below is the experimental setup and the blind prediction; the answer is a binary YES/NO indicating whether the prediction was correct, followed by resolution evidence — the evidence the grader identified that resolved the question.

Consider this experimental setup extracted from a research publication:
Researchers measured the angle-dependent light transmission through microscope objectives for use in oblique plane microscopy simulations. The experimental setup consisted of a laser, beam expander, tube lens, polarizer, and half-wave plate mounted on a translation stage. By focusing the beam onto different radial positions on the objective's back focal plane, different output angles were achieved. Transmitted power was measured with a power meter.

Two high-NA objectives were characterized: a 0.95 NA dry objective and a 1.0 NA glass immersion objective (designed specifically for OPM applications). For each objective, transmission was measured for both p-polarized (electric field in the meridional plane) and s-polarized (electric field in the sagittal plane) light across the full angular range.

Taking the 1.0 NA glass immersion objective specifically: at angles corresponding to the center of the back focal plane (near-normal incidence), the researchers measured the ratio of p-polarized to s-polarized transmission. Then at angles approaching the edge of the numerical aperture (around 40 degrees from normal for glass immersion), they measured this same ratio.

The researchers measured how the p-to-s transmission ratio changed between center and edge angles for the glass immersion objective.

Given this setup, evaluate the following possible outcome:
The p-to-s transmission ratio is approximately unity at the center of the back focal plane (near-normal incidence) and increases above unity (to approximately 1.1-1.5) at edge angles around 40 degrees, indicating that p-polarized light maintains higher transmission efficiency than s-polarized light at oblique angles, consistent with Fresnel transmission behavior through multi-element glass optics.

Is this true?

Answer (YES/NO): NO